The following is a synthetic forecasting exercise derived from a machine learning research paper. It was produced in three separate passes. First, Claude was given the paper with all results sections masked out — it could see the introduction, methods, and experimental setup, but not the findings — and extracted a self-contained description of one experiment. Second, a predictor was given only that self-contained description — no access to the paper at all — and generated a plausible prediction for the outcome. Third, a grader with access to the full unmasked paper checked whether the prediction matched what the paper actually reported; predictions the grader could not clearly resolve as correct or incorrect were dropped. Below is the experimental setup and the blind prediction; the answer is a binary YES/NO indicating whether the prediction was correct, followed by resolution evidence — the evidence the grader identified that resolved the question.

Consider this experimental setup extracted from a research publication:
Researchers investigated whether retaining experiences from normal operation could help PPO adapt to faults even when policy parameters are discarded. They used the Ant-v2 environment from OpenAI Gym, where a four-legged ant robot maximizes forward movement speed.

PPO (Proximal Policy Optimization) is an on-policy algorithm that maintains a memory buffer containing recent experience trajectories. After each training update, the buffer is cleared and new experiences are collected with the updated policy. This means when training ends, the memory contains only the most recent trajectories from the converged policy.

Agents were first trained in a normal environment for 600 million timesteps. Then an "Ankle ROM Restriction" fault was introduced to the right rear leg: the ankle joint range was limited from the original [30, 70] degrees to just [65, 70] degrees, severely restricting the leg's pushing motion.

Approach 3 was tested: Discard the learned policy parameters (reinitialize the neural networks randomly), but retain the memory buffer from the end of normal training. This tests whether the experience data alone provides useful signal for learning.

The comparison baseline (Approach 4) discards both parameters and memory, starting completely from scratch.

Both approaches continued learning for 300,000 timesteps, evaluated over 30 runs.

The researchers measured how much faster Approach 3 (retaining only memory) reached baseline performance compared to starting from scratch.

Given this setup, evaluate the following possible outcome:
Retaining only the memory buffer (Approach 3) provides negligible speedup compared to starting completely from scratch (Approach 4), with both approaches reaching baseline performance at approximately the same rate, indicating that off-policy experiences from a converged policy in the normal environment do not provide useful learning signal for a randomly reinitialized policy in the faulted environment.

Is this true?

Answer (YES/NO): YES